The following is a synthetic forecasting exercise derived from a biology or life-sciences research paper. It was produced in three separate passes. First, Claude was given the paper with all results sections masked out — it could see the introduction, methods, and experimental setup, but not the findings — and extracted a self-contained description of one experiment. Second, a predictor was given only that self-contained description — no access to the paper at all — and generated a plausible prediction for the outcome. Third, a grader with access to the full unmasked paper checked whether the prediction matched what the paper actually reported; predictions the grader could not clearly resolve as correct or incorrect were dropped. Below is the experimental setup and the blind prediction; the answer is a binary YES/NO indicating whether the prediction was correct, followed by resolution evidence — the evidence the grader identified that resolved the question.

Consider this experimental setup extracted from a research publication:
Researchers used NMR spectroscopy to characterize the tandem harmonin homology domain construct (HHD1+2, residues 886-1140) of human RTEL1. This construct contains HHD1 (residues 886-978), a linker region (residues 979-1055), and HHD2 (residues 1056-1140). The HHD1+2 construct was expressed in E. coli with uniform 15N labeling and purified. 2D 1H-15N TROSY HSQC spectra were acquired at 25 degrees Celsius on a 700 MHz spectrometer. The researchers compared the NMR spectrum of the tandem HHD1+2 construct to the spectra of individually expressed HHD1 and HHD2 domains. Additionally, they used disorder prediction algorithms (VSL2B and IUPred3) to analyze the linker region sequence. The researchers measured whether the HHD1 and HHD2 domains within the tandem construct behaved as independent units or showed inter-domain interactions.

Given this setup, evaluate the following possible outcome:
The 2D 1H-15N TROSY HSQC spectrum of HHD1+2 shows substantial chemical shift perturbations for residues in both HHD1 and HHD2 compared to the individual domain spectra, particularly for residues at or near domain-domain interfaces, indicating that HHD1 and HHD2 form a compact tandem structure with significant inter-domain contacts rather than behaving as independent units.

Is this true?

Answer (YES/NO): NO